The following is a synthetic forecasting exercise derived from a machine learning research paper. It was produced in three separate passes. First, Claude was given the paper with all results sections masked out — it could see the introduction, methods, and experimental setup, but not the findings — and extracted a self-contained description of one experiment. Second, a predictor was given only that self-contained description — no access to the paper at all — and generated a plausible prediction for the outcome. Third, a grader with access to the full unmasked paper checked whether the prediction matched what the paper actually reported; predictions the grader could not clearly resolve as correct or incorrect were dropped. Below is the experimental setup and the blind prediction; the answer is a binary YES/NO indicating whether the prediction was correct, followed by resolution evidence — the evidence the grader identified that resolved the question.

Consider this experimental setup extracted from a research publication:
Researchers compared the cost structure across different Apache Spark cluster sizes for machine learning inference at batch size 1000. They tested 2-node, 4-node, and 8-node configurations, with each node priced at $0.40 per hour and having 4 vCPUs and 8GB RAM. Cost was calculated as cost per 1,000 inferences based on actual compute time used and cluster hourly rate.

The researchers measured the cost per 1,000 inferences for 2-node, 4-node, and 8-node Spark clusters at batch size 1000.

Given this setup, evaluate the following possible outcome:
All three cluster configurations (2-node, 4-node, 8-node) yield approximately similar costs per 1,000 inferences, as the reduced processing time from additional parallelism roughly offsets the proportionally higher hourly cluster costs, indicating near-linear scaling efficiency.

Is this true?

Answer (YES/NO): NO